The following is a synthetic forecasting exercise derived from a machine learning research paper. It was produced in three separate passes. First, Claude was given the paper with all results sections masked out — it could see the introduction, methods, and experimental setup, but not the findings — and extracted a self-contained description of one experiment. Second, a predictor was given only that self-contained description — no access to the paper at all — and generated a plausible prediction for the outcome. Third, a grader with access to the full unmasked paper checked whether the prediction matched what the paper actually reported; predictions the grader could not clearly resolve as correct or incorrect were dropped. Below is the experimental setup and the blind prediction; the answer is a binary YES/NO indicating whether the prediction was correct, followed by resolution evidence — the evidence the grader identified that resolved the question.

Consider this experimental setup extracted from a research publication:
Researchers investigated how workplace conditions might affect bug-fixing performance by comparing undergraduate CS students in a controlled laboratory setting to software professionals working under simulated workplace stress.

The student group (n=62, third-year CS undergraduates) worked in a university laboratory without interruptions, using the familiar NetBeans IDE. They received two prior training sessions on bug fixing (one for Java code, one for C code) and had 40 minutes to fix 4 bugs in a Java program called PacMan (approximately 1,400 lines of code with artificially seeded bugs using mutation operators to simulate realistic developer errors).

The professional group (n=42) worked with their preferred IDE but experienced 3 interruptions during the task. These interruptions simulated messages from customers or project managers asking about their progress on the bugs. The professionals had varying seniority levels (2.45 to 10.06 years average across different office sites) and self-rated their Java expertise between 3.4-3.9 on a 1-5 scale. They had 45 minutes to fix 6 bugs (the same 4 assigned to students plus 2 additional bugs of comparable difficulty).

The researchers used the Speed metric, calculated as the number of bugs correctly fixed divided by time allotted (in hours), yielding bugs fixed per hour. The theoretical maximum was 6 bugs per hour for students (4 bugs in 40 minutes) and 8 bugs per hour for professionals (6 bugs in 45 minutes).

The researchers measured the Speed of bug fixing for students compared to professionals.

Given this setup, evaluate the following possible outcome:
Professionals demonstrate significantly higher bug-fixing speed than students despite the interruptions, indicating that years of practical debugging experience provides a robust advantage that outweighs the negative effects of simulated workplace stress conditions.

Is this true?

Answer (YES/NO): NO